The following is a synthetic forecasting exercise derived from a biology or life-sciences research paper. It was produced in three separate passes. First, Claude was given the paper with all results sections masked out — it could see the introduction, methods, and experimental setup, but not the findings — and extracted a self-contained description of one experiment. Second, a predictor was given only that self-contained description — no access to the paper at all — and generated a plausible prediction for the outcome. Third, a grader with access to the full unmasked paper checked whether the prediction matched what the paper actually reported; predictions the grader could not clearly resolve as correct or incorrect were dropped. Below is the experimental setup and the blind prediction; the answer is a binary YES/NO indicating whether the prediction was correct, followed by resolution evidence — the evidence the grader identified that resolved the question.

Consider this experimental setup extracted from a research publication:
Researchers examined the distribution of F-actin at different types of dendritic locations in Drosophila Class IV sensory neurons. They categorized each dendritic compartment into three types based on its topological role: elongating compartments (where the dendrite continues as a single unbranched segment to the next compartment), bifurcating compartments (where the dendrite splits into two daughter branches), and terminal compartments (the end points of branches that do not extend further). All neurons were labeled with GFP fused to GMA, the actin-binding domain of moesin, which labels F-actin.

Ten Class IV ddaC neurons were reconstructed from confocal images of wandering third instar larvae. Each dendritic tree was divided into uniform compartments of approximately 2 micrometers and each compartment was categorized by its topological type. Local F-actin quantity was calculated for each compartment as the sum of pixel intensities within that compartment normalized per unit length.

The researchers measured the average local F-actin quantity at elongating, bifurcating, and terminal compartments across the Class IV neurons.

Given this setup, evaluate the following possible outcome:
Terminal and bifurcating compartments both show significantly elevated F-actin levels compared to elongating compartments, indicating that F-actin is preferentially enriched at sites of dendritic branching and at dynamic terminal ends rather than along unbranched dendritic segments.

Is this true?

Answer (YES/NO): NO